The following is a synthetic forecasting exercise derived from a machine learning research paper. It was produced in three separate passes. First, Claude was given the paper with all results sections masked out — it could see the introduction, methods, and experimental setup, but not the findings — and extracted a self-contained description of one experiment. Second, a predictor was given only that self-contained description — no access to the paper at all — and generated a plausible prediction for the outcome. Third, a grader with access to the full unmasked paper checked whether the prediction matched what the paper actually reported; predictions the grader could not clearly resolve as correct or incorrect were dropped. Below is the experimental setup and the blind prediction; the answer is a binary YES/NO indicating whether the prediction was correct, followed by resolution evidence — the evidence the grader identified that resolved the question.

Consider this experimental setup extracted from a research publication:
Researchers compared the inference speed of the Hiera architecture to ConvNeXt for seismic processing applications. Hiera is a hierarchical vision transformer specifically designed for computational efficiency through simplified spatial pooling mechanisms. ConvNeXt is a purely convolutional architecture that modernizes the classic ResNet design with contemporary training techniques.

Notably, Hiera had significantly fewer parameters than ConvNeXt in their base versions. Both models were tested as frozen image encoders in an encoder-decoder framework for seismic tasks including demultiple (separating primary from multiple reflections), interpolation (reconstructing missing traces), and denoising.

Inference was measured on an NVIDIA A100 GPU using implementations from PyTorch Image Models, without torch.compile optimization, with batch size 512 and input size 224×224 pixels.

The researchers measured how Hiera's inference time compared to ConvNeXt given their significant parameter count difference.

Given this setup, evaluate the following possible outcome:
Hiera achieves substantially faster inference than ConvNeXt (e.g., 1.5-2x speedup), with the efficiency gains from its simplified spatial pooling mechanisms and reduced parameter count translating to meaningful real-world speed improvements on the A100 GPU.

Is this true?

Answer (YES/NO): NO